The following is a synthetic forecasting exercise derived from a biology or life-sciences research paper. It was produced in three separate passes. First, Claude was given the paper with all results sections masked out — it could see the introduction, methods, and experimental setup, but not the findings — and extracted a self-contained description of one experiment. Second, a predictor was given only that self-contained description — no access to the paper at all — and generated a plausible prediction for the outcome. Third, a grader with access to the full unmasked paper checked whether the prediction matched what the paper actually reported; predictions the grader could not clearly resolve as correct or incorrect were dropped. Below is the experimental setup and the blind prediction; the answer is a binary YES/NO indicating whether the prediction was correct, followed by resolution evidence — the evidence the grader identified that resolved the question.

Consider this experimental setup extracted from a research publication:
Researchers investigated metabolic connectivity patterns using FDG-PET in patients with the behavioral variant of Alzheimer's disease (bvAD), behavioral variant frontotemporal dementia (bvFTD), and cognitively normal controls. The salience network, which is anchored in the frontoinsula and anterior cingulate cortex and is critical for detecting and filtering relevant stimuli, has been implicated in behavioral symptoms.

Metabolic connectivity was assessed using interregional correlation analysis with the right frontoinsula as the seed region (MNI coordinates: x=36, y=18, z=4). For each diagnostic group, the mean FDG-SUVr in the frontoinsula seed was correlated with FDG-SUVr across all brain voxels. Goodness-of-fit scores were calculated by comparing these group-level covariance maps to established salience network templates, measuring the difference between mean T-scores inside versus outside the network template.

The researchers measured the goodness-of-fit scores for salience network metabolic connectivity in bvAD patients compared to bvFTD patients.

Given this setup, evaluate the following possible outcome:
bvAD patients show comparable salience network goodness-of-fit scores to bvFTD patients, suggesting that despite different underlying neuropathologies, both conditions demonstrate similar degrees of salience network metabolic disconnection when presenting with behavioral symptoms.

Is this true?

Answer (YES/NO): NO